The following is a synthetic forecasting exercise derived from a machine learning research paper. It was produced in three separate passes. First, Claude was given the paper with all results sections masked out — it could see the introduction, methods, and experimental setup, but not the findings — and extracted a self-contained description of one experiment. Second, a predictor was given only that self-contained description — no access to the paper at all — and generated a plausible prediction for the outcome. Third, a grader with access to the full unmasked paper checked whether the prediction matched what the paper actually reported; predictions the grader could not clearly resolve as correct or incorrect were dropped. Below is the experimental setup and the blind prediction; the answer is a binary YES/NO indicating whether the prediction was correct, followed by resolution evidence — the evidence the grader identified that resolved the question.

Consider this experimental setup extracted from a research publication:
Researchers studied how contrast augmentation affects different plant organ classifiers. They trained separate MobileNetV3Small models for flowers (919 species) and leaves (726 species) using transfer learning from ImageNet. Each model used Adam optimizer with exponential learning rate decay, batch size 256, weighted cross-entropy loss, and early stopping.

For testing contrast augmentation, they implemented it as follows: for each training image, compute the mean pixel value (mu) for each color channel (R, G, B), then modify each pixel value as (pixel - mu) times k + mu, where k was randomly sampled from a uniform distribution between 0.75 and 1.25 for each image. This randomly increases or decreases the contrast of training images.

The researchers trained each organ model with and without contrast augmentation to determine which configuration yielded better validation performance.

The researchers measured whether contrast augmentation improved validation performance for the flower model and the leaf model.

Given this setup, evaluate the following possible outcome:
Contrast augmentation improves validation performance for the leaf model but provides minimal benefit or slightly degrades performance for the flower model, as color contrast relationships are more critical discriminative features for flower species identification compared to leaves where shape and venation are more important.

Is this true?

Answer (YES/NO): NO